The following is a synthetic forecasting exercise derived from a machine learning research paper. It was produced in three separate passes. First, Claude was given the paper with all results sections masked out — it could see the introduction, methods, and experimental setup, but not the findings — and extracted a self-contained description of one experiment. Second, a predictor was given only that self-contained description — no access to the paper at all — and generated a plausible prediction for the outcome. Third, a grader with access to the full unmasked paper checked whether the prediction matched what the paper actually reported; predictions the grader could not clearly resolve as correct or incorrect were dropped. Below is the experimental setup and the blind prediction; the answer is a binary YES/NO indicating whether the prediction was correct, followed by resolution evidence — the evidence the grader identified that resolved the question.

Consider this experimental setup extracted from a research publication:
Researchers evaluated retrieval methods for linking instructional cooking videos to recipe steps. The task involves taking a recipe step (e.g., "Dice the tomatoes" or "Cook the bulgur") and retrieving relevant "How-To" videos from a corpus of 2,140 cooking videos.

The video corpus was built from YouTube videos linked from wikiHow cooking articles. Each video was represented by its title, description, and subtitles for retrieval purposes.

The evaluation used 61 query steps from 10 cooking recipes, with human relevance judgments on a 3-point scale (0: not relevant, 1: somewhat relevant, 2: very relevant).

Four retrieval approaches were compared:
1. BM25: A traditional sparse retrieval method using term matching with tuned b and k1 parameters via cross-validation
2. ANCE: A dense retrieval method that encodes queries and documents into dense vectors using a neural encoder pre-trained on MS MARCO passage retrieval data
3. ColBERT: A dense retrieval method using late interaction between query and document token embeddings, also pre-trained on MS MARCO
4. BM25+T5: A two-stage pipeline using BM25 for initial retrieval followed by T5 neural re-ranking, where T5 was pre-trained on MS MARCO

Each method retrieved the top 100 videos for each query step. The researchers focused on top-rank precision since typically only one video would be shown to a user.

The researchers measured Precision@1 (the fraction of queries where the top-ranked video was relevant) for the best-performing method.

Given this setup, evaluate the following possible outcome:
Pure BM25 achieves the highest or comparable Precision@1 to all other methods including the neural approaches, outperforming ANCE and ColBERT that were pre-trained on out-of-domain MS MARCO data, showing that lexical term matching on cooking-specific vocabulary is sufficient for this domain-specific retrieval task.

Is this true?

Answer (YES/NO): NO